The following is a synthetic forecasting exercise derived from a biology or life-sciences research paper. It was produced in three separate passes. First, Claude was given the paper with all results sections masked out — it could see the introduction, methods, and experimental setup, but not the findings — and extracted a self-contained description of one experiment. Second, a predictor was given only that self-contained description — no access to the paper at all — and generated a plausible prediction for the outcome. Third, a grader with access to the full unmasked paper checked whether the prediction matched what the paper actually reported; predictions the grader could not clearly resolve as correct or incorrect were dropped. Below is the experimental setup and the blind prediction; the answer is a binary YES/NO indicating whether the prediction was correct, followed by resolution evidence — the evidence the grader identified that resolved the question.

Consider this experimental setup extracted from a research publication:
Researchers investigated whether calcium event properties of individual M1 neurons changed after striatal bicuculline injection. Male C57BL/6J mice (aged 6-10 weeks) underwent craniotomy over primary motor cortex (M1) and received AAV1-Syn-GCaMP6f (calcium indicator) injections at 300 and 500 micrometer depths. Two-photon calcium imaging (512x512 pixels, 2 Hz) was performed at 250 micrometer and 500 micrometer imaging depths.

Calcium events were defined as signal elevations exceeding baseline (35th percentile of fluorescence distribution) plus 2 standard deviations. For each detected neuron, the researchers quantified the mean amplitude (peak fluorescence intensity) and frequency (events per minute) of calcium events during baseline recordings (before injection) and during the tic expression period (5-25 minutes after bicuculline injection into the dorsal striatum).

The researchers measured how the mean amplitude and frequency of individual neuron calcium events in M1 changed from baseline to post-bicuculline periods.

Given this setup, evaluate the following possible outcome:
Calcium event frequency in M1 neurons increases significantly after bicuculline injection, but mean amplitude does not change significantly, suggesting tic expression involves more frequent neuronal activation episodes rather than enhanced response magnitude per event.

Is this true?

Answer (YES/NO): NO